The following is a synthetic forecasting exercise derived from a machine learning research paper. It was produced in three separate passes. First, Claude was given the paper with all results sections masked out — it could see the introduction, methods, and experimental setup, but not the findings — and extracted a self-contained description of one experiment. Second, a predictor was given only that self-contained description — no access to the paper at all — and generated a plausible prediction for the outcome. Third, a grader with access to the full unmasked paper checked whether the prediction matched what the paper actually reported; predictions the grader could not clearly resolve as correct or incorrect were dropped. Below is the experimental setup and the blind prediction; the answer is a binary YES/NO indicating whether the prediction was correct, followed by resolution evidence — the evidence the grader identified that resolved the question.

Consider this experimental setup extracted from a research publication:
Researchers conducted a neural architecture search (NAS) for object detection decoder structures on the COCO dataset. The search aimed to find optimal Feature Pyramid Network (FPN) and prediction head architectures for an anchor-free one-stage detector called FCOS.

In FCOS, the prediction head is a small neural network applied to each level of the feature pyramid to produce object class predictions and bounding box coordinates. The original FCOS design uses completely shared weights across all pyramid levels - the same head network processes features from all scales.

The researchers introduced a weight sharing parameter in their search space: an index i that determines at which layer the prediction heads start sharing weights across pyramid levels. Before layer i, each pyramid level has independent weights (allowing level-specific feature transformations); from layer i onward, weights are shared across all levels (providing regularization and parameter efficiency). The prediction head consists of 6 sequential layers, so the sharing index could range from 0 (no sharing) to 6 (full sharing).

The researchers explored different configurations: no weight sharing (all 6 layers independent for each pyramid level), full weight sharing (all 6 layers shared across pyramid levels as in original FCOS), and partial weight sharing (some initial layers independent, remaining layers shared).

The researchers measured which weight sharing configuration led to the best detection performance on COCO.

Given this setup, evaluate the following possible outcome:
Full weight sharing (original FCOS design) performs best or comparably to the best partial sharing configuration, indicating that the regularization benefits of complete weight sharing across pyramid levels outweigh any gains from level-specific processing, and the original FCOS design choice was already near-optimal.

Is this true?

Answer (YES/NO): YES